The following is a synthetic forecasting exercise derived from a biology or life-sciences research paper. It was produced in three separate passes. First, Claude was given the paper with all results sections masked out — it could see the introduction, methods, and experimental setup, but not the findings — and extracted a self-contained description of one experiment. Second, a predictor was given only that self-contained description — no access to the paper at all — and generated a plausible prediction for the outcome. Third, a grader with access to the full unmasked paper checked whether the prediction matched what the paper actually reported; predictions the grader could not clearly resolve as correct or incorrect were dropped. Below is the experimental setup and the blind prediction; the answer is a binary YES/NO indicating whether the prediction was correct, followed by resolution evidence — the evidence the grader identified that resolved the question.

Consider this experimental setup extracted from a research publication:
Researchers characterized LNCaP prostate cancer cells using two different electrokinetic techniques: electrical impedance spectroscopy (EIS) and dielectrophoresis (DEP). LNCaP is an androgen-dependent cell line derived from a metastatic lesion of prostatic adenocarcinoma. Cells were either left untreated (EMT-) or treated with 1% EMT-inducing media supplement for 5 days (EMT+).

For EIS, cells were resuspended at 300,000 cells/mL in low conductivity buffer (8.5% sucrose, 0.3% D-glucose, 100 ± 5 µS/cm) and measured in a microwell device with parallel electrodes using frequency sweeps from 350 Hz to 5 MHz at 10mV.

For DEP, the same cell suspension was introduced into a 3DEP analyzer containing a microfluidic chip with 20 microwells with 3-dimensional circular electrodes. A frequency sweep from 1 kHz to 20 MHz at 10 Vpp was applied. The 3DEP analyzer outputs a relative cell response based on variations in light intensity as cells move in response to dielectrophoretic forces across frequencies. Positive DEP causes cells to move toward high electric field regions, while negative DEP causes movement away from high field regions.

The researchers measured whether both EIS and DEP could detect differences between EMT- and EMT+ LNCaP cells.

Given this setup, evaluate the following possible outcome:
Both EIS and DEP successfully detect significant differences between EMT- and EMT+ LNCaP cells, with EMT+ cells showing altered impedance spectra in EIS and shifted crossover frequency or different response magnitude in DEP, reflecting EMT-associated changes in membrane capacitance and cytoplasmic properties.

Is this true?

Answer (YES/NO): NO